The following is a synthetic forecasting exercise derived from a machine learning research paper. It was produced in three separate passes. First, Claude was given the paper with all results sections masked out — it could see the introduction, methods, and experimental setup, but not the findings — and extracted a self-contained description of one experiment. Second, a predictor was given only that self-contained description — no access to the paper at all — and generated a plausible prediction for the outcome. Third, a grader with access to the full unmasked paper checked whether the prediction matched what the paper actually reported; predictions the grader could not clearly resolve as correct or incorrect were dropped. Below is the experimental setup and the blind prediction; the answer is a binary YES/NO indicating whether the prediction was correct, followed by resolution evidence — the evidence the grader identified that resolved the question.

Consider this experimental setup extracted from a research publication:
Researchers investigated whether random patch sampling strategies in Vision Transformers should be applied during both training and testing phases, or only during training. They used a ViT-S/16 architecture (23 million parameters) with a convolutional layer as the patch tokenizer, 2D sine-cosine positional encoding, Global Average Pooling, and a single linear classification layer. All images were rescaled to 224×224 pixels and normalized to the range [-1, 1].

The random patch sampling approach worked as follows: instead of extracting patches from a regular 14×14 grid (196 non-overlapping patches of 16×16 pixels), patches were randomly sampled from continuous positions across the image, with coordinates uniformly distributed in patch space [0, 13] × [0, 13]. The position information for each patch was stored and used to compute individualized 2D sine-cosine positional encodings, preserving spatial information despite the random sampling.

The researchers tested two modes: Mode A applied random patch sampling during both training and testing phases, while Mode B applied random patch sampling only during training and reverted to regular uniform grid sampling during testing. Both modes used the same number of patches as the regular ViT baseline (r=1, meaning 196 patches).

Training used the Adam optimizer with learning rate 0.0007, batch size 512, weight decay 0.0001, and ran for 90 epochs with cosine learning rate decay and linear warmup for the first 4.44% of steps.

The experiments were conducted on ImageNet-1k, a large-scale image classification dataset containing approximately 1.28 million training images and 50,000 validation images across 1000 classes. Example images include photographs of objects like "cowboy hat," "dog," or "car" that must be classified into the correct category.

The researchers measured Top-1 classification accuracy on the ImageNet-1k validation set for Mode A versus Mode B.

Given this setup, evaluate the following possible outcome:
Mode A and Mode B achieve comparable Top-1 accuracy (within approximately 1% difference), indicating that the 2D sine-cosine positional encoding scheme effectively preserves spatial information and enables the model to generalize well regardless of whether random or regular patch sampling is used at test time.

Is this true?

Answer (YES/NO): NO